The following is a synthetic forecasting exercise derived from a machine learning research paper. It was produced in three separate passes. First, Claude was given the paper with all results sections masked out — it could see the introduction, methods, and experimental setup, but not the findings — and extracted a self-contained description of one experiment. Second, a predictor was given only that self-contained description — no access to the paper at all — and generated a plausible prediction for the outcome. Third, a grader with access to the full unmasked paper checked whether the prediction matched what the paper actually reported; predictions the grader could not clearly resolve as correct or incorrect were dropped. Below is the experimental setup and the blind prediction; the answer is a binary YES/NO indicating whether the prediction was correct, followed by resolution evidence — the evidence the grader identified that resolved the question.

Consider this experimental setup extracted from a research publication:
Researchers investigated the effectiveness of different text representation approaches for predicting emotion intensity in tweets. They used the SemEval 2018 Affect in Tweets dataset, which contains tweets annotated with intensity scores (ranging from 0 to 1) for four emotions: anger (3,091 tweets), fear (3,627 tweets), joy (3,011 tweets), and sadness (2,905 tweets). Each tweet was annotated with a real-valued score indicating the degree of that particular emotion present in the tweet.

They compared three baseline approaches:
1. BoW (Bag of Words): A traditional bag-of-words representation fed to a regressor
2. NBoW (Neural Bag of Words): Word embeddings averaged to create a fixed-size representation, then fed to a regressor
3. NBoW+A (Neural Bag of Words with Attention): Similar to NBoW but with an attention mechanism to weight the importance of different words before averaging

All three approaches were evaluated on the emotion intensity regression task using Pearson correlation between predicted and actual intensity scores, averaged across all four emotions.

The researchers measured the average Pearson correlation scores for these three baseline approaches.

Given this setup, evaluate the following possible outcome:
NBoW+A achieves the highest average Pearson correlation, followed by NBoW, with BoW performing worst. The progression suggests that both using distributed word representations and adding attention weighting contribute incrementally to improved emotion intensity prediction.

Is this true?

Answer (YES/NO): NO